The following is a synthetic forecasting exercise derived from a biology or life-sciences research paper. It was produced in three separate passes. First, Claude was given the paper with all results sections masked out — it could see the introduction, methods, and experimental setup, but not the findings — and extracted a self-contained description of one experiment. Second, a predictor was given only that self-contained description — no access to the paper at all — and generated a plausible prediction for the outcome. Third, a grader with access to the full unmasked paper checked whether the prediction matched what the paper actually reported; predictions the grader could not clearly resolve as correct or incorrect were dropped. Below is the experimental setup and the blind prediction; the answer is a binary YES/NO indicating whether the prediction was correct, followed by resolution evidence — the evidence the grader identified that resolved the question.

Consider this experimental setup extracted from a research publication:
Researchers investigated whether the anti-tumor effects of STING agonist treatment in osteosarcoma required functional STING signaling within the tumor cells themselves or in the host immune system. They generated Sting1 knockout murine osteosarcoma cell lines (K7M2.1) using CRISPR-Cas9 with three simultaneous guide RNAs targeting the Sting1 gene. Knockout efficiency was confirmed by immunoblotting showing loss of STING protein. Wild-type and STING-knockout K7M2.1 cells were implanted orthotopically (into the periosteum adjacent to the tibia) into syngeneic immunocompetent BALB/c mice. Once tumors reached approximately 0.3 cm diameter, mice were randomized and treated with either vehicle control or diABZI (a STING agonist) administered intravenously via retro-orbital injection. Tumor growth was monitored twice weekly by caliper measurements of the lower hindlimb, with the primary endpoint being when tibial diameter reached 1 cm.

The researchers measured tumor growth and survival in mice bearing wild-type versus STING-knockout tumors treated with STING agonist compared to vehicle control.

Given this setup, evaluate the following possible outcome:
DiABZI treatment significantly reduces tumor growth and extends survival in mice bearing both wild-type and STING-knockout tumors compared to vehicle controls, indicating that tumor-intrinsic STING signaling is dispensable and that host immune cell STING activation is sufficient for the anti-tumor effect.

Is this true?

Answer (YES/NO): YES